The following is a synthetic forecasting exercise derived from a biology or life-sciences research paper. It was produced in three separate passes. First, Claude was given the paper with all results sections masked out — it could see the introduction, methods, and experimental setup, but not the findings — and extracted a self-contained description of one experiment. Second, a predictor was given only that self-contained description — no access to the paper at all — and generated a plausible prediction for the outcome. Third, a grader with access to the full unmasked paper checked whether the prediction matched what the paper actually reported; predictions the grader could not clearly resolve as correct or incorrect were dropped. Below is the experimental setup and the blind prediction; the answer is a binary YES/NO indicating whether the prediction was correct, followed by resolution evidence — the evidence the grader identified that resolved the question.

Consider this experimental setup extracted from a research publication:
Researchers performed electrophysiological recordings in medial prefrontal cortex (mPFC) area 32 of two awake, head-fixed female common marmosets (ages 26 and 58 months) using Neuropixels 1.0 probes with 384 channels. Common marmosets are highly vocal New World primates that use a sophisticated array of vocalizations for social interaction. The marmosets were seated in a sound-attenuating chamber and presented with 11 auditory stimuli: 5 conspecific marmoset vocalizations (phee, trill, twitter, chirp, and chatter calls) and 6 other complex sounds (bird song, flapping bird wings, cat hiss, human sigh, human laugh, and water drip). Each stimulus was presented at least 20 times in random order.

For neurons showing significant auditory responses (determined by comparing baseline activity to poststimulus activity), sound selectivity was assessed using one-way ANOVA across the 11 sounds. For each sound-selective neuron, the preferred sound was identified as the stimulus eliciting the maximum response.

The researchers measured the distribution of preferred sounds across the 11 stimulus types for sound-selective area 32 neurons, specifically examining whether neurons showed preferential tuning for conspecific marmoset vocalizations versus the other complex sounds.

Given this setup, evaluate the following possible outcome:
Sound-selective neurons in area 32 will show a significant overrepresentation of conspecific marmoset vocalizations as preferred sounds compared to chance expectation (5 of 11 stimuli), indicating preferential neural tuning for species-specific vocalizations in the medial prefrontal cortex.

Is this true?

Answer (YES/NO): NO